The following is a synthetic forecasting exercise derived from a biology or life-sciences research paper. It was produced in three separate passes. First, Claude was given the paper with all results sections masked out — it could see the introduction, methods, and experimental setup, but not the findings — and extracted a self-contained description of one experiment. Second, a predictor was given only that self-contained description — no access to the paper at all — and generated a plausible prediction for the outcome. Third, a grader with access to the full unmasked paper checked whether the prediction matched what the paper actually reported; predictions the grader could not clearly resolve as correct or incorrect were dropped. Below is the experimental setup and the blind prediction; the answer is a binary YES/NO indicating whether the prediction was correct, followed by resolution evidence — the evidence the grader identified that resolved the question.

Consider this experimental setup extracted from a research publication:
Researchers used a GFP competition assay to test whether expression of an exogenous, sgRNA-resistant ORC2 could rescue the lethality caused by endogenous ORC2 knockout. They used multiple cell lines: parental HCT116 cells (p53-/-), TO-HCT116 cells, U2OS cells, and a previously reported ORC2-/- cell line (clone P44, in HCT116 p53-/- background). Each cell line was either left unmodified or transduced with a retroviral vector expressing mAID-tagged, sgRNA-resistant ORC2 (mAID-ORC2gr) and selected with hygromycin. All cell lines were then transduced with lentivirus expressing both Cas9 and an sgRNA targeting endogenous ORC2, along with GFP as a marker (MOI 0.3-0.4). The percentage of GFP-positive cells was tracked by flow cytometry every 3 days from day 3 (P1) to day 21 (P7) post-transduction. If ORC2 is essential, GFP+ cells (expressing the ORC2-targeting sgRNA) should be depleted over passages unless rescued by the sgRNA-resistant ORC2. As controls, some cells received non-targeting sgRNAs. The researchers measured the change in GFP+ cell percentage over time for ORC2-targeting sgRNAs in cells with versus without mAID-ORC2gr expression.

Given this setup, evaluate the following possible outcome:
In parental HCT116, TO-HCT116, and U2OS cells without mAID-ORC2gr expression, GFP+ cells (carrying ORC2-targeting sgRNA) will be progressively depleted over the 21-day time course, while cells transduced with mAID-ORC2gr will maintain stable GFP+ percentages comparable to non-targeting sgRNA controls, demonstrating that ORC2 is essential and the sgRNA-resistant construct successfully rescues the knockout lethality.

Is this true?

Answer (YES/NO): YES